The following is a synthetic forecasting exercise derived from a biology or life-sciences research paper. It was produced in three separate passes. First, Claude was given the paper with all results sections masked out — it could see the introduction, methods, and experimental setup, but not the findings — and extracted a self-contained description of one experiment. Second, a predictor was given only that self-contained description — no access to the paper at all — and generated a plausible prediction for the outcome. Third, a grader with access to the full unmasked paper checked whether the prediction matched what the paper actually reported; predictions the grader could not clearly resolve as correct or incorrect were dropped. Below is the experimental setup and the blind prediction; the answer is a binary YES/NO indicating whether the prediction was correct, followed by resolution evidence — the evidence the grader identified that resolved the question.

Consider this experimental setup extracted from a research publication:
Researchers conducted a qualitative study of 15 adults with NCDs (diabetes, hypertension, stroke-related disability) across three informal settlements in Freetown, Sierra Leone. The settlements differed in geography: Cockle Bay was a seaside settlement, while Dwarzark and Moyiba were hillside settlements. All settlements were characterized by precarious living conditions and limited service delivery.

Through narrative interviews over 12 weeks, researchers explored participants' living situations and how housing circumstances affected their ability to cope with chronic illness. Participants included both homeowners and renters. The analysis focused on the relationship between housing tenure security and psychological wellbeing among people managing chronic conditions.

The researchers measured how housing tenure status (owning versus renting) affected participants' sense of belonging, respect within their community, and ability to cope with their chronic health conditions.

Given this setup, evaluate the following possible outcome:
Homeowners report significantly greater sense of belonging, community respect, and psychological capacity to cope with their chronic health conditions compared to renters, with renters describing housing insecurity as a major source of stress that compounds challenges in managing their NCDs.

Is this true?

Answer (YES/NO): YES